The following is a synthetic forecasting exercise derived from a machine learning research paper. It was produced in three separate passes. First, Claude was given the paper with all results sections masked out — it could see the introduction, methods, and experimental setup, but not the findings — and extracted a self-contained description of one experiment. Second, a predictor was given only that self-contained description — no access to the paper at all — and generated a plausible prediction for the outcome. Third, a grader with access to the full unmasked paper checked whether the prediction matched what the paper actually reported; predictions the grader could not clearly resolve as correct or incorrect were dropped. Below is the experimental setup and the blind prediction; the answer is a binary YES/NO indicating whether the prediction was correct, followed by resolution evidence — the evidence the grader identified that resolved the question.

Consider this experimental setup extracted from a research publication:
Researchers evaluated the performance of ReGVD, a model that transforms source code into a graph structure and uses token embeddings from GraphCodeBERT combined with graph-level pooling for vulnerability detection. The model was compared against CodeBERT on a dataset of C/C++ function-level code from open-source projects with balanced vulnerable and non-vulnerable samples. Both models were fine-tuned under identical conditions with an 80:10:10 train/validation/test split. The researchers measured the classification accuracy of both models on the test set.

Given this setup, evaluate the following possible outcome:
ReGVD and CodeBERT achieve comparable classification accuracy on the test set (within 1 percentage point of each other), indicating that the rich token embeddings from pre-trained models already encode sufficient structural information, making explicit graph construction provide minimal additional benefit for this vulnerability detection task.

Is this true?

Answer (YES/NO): NO